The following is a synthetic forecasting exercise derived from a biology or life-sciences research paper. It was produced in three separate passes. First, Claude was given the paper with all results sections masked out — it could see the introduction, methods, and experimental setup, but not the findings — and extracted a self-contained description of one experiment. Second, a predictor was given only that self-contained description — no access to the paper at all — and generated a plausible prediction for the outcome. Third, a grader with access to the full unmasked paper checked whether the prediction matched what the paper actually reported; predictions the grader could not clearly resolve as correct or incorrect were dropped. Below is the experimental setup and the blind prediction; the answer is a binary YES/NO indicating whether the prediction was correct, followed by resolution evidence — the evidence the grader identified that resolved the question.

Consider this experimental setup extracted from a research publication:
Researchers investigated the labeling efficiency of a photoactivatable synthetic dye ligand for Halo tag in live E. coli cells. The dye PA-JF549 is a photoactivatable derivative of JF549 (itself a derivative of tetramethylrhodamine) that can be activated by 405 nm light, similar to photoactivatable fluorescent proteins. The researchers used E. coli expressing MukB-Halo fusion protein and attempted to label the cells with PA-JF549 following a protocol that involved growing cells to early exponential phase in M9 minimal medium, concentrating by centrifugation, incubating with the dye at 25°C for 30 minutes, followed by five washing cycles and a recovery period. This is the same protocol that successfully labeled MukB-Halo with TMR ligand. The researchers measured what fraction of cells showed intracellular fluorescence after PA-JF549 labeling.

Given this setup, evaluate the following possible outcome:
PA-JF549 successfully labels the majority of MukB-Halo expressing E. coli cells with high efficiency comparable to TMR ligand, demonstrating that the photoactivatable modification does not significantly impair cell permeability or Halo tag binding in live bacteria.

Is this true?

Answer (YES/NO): NO